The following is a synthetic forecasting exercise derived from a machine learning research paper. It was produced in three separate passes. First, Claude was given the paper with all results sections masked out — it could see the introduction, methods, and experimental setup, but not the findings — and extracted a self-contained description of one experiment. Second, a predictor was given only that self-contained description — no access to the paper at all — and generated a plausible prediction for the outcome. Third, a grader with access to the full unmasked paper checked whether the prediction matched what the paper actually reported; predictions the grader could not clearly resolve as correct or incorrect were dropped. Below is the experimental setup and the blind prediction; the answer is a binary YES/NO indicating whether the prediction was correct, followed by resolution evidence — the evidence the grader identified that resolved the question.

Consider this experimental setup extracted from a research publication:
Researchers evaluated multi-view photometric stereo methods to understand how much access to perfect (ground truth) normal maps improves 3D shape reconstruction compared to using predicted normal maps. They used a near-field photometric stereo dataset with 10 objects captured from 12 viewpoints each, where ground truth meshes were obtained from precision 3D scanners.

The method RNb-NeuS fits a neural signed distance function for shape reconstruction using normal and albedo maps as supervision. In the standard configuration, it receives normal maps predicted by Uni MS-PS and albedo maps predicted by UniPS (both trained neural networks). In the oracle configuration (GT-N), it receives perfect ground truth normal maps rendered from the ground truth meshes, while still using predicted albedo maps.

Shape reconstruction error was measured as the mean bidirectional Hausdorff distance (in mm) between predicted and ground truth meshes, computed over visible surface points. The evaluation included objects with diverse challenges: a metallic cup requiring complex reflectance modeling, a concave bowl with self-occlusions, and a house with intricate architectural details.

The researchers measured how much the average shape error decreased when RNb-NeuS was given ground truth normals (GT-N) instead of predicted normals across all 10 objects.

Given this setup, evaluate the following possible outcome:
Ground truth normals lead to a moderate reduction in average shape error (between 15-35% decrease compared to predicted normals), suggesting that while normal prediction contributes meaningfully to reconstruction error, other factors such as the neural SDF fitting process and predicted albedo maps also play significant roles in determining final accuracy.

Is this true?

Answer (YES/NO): NO